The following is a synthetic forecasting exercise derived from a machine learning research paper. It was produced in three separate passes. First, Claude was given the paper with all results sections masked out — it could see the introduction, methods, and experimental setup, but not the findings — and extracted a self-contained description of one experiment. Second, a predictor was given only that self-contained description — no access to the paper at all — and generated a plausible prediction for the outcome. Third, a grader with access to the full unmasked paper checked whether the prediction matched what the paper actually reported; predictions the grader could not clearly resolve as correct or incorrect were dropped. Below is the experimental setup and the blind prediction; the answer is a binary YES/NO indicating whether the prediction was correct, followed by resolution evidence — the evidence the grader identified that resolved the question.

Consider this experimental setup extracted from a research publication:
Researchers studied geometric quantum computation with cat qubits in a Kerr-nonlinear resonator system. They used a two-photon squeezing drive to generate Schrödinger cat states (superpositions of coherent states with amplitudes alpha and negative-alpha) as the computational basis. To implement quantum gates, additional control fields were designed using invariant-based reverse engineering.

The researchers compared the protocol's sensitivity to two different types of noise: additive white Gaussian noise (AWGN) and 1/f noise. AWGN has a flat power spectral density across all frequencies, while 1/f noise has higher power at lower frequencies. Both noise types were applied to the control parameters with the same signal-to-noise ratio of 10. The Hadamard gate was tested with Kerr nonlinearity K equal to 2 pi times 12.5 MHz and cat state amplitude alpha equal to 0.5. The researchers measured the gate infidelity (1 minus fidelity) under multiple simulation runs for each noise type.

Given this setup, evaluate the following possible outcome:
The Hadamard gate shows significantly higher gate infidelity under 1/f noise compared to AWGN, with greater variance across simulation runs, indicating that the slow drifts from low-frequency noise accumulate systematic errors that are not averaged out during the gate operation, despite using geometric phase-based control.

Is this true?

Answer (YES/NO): NO